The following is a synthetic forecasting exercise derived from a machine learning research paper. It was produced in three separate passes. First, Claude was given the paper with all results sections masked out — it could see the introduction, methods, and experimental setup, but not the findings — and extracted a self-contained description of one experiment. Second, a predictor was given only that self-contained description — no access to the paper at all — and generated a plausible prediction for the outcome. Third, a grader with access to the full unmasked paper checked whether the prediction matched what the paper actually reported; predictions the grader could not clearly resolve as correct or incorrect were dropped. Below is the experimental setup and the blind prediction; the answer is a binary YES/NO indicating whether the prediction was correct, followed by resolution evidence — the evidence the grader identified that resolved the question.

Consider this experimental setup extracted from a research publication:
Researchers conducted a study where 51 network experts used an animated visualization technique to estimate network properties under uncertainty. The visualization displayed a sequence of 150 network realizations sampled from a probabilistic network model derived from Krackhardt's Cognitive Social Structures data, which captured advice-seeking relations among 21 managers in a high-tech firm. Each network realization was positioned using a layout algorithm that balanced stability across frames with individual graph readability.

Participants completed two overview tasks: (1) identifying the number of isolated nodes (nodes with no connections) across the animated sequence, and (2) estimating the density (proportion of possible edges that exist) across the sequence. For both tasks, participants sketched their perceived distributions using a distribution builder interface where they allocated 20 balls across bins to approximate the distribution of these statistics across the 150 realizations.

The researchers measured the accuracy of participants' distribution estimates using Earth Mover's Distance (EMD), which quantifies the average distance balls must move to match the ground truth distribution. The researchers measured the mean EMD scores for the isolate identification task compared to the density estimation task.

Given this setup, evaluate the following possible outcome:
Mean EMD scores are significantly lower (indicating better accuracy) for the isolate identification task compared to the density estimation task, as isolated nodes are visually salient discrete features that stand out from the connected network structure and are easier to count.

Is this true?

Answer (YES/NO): YES